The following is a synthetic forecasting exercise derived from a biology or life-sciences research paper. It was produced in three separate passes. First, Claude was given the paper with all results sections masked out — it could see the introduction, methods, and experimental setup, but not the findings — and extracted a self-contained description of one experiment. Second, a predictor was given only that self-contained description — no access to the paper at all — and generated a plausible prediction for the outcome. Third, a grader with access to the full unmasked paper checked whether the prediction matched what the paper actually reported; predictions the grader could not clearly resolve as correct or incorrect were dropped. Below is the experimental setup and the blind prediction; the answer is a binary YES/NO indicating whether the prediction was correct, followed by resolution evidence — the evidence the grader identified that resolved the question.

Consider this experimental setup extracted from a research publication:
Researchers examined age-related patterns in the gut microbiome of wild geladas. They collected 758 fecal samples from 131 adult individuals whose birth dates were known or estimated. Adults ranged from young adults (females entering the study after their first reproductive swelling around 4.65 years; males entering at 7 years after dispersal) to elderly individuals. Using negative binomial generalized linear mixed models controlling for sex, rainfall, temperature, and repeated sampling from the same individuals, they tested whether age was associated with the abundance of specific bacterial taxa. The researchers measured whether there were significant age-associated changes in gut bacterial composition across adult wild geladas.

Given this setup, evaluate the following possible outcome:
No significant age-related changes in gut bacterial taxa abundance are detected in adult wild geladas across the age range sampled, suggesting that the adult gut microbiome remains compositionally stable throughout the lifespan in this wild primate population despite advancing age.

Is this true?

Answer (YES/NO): YES